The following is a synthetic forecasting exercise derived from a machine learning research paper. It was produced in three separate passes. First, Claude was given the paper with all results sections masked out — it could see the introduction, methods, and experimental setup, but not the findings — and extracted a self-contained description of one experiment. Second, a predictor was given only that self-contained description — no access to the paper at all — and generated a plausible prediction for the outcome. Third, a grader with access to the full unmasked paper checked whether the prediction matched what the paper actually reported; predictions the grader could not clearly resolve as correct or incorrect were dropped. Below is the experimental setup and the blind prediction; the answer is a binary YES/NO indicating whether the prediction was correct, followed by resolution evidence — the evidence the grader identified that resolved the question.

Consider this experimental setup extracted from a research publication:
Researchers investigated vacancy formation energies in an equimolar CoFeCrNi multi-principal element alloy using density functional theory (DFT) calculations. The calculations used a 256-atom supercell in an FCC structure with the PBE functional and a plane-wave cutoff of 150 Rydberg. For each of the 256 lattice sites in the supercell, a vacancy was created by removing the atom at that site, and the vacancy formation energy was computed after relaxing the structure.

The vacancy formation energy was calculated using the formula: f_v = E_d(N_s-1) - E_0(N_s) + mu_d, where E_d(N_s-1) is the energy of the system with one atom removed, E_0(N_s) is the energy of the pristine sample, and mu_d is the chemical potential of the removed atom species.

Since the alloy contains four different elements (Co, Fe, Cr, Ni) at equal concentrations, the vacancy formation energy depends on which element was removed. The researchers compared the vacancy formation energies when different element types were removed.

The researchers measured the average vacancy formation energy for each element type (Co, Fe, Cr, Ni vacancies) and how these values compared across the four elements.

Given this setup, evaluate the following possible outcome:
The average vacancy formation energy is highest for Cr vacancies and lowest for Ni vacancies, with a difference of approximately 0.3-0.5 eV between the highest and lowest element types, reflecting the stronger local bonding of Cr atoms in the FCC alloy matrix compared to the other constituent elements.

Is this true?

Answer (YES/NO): NO